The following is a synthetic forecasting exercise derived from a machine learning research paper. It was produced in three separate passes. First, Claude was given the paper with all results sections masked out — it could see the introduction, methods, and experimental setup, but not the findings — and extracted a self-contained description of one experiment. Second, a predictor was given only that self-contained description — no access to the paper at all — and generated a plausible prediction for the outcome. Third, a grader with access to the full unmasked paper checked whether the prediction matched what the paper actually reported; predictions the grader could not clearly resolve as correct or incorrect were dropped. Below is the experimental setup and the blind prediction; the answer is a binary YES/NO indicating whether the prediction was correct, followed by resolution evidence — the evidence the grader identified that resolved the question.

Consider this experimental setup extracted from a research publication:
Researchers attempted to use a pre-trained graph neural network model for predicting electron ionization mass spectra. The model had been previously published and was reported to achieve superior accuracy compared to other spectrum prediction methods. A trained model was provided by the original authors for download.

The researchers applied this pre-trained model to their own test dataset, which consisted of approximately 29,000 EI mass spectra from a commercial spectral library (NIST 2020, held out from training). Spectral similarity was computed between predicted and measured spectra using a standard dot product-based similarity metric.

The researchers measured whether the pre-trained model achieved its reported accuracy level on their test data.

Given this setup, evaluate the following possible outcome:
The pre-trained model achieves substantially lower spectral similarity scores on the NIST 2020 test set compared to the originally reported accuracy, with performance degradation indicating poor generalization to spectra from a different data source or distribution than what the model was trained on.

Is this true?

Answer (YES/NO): NO